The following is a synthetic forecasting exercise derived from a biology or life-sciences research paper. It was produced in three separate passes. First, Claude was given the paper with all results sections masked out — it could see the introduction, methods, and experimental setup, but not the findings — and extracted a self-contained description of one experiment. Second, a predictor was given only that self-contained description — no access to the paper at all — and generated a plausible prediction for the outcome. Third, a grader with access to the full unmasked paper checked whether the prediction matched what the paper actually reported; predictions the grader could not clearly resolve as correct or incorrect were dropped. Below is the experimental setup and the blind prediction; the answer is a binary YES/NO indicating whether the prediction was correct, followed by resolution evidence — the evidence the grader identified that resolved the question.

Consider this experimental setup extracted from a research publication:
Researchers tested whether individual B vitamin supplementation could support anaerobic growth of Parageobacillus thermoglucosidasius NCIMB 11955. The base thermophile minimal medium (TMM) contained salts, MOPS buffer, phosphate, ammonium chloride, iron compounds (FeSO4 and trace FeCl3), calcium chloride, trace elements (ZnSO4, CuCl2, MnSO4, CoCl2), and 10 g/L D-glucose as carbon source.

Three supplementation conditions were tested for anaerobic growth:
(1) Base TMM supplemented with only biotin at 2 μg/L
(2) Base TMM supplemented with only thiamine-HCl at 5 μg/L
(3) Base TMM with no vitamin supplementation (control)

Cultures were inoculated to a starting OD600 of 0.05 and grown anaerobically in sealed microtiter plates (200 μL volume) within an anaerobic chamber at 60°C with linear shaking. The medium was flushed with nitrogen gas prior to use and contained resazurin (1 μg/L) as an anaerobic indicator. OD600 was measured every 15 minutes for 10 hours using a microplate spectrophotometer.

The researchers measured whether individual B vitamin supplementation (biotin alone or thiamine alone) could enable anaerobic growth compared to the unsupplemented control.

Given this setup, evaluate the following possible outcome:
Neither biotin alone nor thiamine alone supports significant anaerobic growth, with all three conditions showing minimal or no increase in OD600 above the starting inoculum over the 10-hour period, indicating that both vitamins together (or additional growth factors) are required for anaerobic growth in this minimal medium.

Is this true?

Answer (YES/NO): YES